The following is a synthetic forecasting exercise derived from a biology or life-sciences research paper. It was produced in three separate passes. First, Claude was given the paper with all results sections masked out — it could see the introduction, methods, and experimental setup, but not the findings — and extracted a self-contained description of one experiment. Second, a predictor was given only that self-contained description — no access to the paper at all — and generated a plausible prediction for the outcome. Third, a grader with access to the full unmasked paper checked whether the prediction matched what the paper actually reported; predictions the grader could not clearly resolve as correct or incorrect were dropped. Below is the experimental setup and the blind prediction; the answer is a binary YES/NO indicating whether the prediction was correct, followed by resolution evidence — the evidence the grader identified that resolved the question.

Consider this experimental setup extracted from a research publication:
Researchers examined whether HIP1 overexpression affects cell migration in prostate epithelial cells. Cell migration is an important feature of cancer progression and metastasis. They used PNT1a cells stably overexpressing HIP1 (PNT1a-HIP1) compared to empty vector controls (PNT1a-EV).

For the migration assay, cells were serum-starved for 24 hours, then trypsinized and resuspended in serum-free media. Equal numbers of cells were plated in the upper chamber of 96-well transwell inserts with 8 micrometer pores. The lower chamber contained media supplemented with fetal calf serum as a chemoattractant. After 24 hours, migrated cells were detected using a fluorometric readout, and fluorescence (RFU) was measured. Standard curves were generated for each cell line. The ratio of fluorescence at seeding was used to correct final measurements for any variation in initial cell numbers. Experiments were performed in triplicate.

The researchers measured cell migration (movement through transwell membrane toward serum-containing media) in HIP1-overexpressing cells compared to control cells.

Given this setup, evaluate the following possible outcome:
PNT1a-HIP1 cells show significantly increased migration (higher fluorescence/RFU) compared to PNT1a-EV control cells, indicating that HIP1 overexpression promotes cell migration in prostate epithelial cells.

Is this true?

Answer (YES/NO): YES